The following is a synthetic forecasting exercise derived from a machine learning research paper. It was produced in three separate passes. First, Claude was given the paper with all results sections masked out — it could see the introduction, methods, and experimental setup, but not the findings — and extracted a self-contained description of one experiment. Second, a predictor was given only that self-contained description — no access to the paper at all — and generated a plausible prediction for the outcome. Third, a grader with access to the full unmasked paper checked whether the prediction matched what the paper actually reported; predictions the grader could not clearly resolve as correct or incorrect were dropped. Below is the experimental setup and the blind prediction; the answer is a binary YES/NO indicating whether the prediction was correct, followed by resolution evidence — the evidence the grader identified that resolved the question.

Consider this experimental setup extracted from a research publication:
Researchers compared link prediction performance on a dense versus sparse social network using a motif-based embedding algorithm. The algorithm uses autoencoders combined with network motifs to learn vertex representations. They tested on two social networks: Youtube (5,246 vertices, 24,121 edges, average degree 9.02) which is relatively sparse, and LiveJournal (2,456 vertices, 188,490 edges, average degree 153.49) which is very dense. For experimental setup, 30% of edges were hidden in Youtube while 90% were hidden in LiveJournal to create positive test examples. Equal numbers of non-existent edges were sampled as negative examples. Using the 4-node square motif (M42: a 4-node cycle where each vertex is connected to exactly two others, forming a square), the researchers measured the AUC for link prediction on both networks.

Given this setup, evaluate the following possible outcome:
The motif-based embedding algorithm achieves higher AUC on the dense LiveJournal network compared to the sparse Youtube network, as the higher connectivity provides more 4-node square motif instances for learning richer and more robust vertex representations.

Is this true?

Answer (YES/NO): YES